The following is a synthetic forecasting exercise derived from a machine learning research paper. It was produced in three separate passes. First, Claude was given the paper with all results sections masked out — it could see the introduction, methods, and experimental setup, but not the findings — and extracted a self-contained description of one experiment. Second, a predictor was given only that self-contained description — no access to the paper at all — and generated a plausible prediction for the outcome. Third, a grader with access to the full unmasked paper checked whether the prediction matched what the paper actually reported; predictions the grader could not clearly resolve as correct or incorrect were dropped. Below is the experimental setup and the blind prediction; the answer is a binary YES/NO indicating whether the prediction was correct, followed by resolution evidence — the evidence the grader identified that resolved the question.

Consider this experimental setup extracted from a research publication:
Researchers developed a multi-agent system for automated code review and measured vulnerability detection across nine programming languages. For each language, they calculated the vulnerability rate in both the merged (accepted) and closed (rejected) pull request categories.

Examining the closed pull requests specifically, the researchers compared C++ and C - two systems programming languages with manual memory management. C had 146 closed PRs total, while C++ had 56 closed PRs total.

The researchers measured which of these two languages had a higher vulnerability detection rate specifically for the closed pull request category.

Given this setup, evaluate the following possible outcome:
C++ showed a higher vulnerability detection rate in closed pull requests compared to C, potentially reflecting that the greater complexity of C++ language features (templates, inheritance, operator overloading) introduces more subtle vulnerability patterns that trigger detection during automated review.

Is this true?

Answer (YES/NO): YES